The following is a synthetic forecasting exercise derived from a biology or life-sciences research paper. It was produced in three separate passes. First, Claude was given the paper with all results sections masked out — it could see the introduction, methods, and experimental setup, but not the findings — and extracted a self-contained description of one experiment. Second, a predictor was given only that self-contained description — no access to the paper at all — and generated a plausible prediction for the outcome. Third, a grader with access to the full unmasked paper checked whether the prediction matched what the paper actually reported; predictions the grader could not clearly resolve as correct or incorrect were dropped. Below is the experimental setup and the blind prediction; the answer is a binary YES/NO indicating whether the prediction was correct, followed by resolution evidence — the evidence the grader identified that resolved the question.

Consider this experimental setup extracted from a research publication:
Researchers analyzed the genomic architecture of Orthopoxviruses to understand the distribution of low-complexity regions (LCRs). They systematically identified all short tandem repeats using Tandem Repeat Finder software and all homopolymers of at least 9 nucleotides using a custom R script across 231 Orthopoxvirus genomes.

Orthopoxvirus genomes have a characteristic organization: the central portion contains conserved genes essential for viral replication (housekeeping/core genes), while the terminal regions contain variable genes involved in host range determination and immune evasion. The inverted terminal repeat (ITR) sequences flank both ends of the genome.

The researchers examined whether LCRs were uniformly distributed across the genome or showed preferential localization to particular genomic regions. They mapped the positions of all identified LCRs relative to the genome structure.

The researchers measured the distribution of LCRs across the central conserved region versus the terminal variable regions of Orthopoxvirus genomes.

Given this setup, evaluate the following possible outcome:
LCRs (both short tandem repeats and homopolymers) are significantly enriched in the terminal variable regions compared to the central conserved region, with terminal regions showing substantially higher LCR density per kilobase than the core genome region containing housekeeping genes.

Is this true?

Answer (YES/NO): NO